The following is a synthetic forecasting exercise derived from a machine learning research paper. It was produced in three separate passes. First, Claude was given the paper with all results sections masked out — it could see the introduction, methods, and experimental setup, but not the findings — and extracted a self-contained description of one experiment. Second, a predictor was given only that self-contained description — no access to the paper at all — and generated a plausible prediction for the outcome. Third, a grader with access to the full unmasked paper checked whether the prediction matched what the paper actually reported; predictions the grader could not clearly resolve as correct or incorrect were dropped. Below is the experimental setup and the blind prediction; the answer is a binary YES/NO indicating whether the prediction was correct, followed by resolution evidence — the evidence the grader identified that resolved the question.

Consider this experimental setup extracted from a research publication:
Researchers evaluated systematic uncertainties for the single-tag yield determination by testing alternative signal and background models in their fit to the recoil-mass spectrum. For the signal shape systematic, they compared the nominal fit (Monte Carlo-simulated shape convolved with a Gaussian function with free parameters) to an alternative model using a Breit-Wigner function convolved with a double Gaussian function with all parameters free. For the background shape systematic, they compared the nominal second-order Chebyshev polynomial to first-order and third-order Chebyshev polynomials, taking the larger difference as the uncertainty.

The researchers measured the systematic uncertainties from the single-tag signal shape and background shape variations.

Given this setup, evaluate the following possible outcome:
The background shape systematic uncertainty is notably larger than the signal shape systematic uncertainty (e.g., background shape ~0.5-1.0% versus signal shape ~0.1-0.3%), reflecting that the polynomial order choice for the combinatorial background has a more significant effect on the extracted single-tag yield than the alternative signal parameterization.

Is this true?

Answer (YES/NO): NO